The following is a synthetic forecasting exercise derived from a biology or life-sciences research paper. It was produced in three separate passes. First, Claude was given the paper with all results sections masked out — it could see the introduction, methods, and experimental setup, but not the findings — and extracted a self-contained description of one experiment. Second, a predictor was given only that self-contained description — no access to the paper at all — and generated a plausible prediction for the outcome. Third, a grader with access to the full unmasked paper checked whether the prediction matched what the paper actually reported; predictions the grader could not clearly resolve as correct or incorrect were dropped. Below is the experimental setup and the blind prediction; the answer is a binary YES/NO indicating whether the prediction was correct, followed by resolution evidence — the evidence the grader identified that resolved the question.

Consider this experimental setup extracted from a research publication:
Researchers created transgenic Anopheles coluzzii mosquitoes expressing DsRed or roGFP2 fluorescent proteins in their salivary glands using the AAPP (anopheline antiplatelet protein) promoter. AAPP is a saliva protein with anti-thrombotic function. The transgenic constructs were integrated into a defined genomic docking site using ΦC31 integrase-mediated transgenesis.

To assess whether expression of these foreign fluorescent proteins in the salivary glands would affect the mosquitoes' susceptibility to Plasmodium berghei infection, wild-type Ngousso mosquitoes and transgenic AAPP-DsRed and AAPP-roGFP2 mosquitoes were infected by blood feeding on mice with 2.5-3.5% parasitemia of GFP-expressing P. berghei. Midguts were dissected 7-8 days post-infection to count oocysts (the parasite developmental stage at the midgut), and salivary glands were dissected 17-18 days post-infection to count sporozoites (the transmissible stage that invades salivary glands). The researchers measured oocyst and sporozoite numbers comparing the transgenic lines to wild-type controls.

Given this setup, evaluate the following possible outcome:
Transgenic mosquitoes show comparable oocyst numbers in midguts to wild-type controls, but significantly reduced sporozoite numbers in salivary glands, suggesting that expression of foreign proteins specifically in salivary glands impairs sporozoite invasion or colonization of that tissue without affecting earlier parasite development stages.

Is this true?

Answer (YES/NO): NO